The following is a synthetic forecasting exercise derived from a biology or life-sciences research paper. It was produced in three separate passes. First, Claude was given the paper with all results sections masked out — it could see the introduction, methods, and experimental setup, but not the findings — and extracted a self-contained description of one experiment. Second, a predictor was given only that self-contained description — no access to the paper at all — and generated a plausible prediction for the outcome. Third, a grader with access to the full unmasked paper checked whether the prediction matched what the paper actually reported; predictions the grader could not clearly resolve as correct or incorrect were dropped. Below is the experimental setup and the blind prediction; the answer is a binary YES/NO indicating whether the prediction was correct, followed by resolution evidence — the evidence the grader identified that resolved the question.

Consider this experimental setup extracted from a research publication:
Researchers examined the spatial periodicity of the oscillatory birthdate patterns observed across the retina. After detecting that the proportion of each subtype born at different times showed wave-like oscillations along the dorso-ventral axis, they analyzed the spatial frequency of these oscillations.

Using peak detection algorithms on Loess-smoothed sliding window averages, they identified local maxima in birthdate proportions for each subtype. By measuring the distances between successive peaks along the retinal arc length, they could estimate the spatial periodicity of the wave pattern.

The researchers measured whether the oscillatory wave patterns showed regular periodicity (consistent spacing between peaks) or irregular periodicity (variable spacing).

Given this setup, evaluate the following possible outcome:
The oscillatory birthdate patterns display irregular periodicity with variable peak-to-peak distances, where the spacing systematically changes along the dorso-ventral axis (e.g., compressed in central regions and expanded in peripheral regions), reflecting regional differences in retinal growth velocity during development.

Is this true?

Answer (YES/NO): NO